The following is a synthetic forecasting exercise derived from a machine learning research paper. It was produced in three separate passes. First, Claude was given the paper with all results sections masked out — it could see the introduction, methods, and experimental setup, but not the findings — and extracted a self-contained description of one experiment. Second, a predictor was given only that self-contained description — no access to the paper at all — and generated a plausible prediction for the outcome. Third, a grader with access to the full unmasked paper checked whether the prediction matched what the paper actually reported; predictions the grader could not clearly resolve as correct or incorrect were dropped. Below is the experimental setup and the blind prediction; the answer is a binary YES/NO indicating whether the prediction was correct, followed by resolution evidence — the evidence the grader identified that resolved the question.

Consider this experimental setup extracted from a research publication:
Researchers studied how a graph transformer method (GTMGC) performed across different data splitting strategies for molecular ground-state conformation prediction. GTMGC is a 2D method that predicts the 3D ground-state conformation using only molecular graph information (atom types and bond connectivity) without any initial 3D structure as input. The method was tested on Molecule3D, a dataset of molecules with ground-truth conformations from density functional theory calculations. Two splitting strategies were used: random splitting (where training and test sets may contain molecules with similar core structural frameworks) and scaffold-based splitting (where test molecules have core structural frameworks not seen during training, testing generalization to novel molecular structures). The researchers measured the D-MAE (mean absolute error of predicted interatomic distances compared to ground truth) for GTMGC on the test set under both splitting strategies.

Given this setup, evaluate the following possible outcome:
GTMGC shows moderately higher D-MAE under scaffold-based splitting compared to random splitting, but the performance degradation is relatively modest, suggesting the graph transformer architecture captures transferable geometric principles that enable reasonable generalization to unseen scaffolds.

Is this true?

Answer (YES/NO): NO